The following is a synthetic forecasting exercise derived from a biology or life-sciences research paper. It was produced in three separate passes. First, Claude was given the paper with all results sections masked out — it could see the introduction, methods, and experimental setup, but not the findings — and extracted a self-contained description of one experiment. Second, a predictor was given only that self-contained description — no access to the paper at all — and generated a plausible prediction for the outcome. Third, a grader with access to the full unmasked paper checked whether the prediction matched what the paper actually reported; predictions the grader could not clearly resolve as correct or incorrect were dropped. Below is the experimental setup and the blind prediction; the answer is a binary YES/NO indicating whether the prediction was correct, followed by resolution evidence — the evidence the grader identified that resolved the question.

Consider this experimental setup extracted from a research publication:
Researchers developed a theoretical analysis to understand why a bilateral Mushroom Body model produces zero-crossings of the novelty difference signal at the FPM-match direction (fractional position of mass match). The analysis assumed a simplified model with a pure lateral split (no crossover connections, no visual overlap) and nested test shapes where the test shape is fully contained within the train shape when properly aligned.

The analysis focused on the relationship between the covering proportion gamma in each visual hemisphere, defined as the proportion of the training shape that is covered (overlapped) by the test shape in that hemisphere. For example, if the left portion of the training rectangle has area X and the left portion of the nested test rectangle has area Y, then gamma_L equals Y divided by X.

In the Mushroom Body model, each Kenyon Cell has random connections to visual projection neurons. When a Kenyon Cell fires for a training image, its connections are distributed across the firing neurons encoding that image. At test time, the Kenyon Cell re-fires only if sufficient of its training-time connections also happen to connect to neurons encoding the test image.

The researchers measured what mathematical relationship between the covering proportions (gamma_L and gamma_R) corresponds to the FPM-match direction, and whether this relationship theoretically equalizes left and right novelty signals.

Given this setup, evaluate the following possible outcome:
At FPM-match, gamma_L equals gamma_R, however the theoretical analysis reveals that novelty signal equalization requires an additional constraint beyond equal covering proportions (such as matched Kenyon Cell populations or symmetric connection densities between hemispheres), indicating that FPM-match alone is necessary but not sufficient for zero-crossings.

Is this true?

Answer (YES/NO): NO